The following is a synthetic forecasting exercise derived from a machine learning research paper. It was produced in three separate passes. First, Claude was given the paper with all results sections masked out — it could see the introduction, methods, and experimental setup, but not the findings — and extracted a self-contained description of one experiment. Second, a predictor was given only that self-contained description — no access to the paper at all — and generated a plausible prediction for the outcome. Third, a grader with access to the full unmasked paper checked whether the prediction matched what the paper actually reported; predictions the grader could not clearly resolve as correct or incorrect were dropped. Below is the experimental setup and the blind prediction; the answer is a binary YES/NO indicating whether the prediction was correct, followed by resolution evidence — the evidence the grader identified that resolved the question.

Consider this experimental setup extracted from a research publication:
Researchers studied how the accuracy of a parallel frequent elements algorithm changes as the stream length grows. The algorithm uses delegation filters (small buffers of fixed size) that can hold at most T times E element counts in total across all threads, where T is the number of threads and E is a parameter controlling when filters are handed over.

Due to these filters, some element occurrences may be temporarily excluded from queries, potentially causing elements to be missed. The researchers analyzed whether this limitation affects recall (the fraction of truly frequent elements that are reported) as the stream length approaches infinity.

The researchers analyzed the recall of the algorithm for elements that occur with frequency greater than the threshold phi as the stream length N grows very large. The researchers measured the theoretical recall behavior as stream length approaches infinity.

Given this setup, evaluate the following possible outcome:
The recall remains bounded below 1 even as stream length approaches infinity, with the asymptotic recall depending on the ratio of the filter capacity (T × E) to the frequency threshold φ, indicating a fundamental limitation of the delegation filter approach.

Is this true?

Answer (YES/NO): NO